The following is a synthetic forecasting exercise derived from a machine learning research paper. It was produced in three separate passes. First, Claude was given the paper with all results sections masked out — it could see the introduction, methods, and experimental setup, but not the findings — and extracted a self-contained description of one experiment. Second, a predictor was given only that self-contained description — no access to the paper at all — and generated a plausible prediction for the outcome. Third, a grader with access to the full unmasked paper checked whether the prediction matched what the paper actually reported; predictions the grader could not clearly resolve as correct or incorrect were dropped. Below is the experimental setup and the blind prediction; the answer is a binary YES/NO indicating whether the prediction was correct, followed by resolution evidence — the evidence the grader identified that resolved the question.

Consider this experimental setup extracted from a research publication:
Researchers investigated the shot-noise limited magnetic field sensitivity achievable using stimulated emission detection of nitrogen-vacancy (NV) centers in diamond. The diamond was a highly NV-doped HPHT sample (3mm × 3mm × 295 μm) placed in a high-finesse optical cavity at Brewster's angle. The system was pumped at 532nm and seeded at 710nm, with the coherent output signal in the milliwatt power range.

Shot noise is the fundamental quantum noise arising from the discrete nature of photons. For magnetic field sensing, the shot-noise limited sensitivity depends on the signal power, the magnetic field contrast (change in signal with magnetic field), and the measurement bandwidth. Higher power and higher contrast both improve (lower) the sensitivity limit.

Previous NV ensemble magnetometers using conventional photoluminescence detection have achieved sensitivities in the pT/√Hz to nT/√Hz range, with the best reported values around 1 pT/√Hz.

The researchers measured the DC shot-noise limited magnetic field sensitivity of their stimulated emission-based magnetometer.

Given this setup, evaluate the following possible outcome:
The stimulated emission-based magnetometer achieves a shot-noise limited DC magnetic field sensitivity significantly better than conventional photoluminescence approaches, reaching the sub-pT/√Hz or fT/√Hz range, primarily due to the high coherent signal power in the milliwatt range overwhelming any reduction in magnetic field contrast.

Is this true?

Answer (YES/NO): NO